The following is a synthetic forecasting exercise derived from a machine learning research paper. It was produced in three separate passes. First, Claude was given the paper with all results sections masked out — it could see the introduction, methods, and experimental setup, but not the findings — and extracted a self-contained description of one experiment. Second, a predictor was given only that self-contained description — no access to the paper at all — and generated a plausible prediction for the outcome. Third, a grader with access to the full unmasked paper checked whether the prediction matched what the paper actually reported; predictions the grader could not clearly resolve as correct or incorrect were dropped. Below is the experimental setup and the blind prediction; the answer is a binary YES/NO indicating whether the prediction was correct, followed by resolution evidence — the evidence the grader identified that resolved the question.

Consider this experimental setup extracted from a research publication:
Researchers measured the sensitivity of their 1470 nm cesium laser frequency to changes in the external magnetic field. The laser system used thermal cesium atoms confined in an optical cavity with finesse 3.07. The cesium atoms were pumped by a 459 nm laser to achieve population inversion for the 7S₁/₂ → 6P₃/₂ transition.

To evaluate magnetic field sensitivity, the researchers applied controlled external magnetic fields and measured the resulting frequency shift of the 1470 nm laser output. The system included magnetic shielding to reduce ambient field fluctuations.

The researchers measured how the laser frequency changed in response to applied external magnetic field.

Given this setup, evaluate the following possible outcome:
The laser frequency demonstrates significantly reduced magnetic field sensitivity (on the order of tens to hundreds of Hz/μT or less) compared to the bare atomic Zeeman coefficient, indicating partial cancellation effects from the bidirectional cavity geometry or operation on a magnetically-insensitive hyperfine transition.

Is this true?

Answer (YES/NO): NO